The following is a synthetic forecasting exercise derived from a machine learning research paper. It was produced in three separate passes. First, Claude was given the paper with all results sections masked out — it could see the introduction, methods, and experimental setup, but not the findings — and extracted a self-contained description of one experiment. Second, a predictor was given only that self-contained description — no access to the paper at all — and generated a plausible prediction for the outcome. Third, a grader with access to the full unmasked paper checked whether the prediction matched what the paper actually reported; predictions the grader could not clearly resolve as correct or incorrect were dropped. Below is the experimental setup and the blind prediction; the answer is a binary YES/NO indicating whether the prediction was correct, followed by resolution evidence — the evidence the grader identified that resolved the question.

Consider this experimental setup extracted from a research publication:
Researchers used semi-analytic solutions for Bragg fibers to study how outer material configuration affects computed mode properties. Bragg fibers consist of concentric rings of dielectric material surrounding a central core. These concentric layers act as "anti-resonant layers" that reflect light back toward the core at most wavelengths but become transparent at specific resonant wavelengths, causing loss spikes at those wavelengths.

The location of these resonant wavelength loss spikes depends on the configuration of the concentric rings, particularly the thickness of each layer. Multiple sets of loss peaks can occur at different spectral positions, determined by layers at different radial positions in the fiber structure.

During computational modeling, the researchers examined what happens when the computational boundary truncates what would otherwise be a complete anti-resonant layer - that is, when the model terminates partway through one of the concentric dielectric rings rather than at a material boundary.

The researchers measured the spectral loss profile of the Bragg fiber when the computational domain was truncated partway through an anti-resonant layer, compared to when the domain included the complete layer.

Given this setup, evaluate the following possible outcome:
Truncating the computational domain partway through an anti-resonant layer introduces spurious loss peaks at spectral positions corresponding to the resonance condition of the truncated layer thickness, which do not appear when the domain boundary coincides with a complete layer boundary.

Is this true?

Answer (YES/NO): NO